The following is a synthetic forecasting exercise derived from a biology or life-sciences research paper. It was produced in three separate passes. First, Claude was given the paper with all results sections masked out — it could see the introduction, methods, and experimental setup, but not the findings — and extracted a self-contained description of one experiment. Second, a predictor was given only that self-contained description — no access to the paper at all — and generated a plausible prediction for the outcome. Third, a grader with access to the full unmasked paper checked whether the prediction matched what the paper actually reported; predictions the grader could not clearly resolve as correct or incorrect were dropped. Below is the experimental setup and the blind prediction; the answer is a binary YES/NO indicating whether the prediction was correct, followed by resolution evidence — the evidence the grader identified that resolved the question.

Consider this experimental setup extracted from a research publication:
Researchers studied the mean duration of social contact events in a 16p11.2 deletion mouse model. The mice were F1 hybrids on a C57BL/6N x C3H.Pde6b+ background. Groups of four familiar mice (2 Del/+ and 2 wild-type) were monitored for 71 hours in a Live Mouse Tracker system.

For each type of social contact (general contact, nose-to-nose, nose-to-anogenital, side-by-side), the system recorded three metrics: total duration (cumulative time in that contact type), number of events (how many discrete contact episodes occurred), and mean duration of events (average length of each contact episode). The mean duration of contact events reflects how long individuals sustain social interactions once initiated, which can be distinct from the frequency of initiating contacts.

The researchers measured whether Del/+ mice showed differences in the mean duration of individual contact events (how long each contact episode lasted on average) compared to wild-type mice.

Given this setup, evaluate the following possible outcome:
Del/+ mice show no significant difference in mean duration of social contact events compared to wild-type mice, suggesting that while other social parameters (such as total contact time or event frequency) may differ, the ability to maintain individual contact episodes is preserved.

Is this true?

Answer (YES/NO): NO